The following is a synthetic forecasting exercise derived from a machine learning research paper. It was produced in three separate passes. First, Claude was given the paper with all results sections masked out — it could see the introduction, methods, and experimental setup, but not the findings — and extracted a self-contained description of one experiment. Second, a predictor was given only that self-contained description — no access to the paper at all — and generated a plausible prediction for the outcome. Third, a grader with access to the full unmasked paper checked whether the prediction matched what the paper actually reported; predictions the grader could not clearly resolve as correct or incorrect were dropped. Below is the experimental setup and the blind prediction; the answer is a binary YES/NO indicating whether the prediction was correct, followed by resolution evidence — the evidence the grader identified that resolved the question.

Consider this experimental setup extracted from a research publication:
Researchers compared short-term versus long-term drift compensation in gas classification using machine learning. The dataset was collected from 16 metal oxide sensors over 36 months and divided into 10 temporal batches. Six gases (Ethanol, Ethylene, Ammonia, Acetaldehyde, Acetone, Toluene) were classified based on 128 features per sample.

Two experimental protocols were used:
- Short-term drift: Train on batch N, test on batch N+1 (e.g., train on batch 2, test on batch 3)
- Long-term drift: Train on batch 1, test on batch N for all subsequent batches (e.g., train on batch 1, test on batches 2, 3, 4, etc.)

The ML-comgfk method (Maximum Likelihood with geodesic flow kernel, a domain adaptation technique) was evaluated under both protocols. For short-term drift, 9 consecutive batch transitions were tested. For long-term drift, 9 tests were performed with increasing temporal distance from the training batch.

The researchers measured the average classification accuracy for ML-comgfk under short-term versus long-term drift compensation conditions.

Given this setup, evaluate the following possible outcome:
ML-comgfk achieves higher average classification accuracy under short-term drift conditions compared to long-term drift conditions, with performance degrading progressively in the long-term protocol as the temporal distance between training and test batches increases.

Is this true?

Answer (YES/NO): NO